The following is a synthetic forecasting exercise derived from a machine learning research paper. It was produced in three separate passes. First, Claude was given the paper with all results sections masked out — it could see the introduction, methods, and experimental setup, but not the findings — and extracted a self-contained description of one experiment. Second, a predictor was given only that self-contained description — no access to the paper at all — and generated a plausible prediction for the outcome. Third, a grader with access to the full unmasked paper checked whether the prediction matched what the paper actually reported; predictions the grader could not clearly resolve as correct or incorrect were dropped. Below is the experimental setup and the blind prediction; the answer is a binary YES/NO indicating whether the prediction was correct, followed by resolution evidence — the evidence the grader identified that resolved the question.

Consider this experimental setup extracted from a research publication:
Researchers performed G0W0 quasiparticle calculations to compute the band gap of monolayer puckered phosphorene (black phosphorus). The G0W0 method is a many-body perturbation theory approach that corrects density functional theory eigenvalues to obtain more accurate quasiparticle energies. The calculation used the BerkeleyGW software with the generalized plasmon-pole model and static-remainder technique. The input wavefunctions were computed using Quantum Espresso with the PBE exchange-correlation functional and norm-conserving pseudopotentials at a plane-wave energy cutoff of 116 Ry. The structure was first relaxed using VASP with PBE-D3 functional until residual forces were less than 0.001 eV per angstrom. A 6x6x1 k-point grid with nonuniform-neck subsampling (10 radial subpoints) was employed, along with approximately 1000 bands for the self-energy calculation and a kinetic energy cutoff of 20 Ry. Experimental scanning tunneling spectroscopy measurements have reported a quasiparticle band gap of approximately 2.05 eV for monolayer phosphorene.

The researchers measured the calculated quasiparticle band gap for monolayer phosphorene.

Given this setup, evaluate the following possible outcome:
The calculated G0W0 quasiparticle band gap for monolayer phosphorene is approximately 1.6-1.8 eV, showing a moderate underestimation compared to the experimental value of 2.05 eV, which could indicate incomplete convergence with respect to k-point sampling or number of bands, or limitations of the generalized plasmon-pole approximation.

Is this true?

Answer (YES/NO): NO